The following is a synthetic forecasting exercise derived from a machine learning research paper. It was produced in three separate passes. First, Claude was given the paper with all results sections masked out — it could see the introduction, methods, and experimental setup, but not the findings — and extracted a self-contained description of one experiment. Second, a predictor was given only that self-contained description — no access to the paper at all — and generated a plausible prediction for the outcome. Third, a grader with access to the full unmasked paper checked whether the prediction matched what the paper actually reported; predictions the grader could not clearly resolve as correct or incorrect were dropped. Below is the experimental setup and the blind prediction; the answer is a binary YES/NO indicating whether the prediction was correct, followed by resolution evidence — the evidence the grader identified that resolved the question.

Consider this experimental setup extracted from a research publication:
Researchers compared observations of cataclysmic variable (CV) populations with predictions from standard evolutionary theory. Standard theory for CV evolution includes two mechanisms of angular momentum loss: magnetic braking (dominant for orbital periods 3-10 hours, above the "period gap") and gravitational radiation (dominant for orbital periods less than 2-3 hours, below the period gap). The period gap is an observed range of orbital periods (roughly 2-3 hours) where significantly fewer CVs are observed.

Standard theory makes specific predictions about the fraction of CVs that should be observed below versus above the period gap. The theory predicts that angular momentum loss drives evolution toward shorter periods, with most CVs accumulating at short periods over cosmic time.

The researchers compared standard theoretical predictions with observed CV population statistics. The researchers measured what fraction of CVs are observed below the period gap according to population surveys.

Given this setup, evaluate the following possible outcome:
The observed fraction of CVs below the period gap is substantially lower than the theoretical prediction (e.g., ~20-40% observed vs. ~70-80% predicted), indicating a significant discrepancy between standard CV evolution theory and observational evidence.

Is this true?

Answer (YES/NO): NO